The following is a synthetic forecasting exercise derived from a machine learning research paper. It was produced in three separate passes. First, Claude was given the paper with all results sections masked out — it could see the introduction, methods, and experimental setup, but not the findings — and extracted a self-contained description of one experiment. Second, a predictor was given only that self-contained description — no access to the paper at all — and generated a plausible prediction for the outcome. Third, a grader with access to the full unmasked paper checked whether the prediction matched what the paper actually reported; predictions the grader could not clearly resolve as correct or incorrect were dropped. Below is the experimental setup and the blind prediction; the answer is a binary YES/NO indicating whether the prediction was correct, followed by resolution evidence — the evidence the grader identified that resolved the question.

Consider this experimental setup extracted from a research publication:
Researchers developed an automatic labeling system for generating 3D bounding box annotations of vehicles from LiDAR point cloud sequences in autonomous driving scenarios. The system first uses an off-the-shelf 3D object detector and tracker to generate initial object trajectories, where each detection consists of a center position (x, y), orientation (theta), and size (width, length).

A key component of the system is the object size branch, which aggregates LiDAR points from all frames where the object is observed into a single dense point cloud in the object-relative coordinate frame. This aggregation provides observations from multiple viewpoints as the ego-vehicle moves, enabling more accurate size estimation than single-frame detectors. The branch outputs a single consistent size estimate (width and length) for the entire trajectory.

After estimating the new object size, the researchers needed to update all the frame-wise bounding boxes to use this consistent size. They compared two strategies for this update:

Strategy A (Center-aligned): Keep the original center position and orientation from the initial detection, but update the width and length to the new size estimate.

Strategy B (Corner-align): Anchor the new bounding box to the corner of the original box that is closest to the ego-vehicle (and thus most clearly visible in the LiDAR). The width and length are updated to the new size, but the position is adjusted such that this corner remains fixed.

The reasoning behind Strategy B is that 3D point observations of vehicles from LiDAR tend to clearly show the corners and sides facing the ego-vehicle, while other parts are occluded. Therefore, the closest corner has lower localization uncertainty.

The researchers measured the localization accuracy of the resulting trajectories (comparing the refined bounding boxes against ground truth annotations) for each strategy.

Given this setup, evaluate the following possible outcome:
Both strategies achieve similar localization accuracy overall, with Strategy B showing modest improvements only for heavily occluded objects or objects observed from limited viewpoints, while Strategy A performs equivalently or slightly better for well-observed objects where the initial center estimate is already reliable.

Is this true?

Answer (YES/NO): NO